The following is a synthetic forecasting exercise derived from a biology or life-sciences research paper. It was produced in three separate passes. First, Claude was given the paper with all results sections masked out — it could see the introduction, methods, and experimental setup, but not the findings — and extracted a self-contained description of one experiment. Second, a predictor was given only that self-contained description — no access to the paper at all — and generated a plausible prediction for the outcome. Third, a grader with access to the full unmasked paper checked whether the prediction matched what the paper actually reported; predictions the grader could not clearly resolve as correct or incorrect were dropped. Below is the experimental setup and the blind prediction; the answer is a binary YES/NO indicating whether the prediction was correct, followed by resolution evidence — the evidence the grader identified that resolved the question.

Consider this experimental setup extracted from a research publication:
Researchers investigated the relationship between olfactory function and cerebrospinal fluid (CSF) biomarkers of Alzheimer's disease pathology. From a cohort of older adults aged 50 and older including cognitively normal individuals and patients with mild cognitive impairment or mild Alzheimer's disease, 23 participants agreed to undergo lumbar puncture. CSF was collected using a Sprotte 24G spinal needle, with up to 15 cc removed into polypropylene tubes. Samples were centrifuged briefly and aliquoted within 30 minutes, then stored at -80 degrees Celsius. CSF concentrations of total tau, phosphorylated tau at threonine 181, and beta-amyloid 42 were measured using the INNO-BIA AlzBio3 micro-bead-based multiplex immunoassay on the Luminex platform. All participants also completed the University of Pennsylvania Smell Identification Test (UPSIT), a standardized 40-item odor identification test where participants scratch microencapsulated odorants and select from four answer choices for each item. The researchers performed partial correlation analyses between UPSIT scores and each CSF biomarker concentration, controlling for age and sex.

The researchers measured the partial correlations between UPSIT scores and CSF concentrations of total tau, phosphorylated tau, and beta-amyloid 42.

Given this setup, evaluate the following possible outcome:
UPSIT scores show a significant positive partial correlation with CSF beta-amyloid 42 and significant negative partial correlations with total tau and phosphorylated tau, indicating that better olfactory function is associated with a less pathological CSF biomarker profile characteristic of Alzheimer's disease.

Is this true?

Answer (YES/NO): NO